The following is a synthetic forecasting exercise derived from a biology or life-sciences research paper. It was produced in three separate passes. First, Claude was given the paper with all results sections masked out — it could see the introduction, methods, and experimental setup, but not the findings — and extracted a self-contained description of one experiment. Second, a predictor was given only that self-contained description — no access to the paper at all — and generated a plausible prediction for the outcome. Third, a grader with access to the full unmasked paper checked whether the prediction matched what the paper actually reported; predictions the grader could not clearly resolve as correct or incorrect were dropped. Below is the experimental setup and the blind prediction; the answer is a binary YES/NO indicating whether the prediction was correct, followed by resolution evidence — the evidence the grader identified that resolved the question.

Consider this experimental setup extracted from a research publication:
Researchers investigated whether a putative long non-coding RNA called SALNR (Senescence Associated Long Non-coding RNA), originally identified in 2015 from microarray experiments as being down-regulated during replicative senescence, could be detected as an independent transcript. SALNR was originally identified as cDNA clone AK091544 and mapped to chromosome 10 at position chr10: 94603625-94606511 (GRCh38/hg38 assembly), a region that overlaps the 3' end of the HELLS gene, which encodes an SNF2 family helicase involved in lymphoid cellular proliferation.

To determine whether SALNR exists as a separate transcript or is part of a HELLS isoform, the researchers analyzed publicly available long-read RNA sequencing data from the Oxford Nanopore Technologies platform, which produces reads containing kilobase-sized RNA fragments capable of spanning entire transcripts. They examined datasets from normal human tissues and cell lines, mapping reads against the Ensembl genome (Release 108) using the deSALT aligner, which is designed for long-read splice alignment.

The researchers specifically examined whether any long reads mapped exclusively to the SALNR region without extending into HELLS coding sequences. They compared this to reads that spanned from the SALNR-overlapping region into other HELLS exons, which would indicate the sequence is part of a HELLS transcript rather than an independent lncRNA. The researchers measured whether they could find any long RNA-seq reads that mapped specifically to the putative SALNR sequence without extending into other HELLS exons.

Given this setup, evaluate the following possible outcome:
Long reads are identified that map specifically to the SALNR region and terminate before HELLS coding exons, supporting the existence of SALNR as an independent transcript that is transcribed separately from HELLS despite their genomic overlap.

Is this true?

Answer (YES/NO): NO